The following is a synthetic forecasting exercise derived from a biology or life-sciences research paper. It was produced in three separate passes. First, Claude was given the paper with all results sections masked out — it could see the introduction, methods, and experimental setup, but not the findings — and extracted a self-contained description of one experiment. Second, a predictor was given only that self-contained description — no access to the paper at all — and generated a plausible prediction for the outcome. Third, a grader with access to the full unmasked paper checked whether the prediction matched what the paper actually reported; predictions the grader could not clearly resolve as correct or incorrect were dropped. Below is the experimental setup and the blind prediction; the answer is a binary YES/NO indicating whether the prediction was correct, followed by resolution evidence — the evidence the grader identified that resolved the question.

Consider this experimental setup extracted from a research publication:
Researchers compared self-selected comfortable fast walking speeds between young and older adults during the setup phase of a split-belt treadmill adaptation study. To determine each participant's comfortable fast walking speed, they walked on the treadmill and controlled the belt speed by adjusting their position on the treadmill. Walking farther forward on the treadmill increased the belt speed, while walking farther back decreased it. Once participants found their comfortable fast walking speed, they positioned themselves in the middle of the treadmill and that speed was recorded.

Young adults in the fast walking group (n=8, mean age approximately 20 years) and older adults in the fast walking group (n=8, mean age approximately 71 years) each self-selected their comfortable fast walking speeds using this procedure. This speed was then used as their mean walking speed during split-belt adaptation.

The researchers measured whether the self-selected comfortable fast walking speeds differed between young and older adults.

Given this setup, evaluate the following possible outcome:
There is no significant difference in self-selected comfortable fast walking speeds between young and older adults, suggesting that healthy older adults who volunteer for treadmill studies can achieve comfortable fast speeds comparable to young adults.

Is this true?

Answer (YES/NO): YES